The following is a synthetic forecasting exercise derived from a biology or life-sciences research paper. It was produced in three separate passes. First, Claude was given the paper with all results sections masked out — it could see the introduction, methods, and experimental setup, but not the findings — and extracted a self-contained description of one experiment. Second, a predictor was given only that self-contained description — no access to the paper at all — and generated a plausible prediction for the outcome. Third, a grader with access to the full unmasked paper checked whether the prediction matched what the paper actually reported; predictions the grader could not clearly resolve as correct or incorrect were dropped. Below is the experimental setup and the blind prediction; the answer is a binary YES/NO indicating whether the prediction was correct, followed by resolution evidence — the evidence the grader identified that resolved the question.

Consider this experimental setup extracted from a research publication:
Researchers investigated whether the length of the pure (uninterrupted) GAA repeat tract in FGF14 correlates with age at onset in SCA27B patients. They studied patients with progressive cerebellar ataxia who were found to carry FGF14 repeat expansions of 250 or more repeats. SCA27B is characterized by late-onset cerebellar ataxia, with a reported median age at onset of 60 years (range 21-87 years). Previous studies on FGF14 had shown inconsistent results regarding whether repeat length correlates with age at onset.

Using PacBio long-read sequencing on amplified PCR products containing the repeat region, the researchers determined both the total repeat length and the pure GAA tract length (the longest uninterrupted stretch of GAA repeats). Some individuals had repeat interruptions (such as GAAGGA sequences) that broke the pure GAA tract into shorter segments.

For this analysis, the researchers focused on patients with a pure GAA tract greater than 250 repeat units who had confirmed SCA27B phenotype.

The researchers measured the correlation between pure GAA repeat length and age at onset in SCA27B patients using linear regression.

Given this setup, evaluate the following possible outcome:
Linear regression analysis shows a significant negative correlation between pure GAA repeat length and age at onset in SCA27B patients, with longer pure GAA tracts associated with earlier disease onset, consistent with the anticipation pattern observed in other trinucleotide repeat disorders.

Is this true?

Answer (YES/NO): YES